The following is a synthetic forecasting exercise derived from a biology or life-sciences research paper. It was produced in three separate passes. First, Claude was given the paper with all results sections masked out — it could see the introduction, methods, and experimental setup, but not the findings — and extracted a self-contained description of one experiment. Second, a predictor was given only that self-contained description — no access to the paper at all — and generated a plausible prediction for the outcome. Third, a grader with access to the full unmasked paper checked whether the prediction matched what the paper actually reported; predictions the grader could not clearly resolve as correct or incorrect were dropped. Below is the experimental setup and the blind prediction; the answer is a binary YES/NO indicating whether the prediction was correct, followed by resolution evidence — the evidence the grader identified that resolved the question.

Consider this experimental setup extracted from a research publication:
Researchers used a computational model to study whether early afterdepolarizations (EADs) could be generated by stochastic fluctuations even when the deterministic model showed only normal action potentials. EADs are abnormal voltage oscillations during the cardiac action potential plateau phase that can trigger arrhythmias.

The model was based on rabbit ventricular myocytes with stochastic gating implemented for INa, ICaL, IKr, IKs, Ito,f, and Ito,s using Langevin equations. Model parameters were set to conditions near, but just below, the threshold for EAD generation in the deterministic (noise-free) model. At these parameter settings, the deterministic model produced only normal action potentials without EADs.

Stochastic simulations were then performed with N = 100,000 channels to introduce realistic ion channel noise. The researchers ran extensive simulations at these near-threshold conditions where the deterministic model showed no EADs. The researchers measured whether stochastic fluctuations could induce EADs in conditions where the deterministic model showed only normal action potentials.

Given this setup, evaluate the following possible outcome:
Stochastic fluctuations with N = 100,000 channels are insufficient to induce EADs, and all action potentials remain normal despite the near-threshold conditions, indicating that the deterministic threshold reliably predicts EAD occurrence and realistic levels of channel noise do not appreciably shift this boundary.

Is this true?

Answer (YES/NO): NO